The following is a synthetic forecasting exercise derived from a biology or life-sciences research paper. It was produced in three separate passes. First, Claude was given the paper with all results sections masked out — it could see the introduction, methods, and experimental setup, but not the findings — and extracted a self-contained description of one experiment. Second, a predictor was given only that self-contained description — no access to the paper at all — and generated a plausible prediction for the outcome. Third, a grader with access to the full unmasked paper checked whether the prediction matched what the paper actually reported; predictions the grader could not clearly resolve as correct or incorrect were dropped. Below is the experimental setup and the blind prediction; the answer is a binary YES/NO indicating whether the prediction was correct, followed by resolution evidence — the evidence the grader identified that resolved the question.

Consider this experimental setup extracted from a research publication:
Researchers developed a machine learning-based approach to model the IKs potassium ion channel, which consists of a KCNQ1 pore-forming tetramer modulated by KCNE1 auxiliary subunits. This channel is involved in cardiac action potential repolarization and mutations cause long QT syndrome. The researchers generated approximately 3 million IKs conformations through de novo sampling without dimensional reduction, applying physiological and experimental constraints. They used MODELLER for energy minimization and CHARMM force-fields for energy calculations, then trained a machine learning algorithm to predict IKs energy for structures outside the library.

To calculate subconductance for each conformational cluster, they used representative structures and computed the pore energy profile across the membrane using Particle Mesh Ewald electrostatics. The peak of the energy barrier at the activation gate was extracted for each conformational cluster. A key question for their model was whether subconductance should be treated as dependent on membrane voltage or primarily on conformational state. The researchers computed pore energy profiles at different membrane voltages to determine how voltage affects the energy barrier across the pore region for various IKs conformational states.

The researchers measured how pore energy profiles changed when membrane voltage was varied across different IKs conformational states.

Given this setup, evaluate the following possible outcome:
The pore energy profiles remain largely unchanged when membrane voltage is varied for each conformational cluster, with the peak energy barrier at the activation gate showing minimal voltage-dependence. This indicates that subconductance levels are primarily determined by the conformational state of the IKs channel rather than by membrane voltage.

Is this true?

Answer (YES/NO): YES